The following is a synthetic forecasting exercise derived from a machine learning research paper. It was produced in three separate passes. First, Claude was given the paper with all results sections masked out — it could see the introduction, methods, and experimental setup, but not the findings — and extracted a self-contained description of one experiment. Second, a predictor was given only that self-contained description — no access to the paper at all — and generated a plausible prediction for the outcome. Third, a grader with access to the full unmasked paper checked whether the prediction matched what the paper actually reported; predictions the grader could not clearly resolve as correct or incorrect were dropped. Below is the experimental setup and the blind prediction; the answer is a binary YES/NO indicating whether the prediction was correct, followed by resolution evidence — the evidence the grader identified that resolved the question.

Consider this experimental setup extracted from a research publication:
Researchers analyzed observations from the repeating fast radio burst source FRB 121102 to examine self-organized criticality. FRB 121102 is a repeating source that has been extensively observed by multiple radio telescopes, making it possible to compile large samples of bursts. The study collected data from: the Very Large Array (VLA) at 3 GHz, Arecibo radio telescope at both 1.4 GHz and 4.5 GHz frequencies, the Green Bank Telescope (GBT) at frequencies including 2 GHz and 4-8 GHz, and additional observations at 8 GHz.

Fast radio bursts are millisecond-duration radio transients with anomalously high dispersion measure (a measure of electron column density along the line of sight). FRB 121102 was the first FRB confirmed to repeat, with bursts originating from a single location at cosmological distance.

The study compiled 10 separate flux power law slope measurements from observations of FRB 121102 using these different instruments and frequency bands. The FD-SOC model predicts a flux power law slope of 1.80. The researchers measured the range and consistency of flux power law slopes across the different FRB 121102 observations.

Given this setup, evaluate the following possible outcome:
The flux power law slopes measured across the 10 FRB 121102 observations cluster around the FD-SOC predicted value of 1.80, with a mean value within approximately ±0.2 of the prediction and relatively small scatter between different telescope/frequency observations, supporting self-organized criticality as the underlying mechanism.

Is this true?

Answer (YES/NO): YES